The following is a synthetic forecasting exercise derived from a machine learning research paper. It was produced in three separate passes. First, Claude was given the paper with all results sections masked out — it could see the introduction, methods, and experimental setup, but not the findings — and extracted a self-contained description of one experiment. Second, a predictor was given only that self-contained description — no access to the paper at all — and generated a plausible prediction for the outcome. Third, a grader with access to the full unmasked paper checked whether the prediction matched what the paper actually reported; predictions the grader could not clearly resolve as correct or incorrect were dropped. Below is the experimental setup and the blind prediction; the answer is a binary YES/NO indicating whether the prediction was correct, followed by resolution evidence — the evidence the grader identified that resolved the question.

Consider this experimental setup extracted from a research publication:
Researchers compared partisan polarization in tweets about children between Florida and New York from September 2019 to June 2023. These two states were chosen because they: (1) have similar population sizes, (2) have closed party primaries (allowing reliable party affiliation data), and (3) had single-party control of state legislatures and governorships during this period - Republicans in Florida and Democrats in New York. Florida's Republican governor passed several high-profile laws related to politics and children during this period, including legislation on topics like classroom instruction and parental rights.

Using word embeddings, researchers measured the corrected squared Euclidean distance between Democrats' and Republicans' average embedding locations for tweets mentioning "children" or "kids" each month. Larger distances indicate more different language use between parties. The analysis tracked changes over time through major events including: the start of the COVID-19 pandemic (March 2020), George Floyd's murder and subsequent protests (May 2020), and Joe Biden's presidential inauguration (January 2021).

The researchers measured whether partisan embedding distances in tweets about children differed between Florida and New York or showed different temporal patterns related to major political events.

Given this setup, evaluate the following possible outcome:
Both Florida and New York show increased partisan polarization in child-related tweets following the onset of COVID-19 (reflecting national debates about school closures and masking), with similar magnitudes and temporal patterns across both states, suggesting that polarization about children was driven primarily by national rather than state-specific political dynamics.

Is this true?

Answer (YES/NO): NO